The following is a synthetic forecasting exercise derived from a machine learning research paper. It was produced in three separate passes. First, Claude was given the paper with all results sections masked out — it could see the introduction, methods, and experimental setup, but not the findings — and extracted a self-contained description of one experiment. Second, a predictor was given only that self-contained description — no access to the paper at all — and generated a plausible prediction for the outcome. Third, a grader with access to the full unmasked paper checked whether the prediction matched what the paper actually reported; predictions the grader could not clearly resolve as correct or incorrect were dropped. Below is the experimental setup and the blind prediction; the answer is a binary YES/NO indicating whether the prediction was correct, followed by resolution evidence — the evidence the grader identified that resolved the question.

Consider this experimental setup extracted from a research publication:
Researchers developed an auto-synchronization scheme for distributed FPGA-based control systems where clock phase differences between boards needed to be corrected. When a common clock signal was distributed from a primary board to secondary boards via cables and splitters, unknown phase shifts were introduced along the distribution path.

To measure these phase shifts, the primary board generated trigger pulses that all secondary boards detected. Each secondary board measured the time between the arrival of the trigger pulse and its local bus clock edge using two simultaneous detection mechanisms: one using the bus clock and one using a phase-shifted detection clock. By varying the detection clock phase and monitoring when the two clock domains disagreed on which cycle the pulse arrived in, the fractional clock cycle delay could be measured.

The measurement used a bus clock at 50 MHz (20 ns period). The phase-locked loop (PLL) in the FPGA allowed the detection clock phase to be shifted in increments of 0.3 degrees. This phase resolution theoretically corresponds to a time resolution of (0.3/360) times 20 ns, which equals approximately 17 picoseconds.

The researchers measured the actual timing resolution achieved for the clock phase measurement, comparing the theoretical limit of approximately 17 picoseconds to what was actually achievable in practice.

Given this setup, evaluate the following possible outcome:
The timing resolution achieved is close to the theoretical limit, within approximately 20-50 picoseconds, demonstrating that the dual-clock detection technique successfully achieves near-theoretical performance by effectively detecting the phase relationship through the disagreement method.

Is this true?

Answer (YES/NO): NO